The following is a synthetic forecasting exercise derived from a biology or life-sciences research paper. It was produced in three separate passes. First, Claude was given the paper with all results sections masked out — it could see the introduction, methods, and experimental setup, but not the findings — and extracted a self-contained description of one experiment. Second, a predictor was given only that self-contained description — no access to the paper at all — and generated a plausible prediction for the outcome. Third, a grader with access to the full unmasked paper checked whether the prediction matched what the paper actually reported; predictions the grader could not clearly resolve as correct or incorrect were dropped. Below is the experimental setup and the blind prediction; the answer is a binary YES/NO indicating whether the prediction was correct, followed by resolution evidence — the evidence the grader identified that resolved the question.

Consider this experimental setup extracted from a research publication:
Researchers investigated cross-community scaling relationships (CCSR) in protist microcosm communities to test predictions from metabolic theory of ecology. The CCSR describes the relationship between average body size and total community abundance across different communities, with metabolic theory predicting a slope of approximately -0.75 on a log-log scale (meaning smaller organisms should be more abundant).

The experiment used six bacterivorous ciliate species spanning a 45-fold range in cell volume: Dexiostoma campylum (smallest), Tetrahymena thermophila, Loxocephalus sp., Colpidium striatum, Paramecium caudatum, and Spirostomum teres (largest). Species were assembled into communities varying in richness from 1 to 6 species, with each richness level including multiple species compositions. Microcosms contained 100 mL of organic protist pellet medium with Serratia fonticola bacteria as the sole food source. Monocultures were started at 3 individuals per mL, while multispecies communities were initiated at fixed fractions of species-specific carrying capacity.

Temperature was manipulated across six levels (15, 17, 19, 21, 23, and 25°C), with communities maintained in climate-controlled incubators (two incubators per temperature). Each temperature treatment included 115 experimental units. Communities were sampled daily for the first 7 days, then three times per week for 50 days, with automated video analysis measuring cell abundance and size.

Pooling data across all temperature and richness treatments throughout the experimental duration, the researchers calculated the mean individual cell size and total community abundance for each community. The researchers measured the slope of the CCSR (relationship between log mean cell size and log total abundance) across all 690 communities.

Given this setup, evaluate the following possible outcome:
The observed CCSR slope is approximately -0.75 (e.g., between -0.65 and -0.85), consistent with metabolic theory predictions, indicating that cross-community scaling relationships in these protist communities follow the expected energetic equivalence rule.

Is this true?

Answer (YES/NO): YES